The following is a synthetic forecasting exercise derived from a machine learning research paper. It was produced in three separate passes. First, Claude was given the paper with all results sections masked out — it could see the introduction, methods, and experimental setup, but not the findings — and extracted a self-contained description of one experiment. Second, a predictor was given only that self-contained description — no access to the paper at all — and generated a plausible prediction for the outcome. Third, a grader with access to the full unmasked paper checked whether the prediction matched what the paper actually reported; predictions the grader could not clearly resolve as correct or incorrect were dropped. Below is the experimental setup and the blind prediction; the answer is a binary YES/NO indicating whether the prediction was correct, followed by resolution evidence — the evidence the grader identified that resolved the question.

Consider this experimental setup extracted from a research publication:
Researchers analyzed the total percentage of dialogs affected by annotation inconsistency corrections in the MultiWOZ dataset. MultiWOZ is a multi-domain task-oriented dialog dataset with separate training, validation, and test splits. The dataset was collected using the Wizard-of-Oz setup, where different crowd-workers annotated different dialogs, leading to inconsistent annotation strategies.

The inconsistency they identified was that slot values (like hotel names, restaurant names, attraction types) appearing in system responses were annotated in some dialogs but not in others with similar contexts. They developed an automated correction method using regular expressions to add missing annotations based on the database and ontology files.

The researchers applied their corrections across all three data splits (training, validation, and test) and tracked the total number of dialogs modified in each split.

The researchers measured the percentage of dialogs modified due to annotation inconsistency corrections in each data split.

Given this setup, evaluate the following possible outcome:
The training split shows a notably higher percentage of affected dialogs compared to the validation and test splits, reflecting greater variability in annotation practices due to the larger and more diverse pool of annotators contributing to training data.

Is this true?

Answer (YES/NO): NO